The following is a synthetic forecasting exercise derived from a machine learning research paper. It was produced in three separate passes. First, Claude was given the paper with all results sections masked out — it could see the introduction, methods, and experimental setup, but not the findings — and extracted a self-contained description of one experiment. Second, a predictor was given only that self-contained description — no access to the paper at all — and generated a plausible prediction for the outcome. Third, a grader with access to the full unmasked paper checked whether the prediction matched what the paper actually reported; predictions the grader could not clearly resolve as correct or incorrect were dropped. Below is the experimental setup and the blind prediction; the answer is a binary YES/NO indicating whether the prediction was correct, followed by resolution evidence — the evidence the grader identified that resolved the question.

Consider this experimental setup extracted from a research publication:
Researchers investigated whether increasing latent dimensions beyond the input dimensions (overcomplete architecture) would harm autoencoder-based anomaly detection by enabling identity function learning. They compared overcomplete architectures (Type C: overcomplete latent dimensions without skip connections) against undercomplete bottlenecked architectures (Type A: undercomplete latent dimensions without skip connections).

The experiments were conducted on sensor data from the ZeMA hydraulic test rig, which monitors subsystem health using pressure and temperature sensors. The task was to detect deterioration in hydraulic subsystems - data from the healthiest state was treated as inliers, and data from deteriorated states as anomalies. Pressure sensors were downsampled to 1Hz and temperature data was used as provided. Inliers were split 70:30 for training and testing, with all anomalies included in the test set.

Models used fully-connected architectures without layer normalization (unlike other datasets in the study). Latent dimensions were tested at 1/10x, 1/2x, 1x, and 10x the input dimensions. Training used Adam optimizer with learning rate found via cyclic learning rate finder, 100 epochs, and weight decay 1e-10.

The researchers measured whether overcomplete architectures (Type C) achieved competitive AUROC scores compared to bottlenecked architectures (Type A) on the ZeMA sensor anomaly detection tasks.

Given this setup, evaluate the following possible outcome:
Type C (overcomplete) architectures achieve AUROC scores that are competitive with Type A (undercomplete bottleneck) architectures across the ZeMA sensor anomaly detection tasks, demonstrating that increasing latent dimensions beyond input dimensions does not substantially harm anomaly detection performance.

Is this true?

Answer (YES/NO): YES